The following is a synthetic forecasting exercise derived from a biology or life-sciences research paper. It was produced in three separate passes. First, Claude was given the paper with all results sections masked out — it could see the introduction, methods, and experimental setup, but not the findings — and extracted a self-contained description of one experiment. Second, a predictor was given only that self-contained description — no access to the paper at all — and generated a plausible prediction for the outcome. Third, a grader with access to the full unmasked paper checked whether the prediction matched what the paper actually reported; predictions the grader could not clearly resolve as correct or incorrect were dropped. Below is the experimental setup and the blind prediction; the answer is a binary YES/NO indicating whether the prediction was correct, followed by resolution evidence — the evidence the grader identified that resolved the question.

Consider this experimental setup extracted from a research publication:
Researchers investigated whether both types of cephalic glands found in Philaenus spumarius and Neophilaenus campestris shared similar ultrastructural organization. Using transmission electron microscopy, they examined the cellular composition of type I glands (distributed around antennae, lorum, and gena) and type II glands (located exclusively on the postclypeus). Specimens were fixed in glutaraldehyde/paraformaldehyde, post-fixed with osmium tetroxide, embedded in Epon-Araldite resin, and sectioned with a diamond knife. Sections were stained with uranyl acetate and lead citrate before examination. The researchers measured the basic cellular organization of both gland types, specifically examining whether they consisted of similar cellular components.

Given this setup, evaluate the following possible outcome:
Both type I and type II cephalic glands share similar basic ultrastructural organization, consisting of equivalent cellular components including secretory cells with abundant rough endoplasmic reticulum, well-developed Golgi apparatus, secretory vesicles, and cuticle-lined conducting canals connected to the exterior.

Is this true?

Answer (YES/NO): NO